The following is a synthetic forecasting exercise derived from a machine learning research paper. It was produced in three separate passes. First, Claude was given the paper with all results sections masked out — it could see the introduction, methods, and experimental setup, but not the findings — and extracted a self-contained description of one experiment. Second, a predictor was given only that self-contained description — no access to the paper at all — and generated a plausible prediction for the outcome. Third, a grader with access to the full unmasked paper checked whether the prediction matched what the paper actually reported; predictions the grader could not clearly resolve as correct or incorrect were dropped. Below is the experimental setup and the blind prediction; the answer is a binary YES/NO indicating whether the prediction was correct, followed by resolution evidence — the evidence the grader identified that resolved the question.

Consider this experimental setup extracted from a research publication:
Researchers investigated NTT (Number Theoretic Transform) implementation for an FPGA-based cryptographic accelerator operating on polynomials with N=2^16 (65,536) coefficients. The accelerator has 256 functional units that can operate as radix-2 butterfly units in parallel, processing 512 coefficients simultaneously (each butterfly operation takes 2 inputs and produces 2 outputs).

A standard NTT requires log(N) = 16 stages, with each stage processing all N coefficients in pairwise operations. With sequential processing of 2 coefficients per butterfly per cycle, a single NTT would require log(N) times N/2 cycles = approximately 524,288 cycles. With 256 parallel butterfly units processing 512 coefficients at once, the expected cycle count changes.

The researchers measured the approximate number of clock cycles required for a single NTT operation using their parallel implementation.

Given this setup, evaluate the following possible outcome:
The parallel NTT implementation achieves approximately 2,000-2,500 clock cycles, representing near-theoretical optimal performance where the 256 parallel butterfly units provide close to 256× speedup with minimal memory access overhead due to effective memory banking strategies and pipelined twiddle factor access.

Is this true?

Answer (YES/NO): YES